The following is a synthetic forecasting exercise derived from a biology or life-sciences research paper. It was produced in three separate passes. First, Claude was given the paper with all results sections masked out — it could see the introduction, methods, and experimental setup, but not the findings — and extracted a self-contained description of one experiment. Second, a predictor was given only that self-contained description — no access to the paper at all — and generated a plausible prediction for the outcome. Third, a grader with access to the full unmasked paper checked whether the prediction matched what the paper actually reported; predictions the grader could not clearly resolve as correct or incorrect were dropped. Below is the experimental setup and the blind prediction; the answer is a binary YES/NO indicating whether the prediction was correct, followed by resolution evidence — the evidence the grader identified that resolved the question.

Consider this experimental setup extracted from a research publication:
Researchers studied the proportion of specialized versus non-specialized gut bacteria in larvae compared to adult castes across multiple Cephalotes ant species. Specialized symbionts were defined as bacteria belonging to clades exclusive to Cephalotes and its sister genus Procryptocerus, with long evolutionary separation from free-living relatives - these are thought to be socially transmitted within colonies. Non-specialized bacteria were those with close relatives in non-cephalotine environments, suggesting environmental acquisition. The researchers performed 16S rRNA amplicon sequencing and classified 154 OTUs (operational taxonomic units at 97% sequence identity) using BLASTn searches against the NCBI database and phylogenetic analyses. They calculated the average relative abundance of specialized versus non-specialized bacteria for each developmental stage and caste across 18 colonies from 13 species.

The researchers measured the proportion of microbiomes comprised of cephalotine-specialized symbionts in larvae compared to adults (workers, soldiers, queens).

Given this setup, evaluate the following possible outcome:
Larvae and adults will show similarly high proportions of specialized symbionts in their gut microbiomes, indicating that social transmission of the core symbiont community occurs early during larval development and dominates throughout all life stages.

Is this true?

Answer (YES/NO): NO